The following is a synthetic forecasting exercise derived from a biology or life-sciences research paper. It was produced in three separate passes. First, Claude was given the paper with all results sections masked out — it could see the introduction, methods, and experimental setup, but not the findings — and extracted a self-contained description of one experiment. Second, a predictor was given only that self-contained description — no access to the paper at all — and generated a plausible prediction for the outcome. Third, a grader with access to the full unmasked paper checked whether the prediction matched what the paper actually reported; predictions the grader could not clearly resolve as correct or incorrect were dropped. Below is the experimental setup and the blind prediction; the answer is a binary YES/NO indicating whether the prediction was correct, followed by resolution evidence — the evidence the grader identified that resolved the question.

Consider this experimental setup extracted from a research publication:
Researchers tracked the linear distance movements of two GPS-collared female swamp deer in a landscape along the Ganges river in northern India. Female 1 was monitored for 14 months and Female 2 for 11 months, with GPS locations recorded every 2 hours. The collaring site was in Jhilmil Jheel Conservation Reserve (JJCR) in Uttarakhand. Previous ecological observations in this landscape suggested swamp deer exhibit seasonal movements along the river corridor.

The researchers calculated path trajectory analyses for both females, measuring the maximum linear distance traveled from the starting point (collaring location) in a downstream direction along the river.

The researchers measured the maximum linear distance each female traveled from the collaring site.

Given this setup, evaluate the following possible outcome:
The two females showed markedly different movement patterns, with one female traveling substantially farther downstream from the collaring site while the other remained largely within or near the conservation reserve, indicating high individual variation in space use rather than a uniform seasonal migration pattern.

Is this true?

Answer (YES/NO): NO